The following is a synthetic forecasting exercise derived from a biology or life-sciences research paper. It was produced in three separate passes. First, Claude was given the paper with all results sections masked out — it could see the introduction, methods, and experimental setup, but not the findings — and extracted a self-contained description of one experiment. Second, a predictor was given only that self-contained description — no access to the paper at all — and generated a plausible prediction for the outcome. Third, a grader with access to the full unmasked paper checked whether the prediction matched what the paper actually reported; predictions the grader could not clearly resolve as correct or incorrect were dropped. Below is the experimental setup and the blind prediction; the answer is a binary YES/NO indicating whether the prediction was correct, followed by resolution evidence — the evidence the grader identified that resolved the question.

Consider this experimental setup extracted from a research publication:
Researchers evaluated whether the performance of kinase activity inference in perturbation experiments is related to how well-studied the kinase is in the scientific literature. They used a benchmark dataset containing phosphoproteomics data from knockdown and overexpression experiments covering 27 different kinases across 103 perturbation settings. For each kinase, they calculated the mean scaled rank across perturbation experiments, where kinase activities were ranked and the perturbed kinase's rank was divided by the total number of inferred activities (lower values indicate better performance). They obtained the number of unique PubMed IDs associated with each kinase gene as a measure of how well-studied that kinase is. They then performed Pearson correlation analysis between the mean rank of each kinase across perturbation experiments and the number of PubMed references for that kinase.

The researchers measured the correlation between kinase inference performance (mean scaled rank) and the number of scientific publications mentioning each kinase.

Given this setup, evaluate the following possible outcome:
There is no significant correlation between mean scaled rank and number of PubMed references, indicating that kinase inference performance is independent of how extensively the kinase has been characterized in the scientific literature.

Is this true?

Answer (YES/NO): YES